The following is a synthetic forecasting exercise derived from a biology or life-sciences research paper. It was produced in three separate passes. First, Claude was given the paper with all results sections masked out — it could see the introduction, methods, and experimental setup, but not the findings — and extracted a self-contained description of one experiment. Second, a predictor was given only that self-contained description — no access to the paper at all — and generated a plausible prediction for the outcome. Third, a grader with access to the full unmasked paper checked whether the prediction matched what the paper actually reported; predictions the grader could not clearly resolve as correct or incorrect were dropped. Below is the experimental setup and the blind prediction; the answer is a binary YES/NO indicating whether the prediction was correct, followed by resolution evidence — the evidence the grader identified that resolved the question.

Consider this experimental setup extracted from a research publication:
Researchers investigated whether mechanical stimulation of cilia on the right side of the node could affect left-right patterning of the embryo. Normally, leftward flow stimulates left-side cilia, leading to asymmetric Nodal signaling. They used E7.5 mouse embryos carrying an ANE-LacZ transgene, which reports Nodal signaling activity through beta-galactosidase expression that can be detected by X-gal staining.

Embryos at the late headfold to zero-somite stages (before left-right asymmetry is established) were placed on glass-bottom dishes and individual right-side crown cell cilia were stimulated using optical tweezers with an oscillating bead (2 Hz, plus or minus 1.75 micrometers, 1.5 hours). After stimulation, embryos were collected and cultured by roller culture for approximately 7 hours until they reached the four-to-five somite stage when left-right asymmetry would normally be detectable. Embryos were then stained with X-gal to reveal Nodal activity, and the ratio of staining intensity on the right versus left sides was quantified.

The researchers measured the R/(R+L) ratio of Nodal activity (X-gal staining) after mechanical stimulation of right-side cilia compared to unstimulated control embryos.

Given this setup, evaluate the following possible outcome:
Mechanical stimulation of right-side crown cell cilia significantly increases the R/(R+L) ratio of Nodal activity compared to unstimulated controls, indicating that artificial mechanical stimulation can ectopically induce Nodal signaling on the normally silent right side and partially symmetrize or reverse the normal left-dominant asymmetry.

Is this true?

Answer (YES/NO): YES